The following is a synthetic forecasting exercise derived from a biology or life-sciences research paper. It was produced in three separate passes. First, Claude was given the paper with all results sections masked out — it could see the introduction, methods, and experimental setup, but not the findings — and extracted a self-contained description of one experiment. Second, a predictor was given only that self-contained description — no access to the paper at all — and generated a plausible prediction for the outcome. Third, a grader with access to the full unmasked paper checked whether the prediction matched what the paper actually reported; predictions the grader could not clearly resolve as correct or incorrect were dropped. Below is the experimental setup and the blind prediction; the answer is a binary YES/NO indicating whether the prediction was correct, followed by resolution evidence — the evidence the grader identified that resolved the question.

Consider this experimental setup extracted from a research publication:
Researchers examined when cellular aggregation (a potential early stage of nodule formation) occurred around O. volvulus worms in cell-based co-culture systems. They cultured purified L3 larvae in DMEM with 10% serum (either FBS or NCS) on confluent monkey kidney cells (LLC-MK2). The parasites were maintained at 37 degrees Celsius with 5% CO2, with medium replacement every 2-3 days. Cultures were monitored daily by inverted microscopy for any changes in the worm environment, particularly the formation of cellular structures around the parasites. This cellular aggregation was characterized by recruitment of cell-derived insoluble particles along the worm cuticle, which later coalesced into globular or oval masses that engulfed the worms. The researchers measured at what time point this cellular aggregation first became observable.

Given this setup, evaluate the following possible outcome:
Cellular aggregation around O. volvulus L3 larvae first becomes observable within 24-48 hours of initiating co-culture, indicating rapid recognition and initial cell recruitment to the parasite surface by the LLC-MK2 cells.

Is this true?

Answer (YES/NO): NO